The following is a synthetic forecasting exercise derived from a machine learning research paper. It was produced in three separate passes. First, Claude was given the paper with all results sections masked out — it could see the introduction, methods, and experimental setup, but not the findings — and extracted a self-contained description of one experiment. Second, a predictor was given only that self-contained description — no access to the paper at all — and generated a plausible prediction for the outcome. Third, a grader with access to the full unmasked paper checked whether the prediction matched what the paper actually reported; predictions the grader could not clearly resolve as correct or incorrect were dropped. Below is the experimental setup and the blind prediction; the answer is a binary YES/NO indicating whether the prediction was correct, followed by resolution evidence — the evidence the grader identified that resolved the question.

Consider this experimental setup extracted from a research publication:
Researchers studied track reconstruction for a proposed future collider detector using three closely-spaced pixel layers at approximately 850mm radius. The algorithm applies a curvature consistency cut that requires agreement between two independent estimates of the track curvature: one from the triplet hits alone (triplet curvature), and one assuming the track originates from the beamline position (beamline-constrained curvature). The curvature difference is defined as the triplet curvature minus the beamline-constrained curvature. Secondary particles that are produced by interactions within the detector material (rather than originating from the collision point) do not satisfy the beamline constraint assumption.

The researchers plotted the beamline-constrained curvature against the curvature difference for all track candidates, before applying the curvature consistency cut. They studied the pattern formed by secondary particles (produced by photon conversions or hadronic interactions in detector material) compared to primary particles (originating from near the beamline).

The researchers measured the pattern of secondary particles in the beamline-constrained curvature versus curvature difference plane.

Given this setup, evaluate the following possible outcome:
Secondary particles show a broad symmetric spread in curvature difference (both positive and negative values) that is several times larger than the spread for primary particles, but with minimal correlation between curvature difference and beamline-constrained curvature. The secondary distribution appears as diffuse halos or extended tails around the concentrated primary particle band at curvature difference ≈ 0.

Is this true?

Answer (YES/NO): NO